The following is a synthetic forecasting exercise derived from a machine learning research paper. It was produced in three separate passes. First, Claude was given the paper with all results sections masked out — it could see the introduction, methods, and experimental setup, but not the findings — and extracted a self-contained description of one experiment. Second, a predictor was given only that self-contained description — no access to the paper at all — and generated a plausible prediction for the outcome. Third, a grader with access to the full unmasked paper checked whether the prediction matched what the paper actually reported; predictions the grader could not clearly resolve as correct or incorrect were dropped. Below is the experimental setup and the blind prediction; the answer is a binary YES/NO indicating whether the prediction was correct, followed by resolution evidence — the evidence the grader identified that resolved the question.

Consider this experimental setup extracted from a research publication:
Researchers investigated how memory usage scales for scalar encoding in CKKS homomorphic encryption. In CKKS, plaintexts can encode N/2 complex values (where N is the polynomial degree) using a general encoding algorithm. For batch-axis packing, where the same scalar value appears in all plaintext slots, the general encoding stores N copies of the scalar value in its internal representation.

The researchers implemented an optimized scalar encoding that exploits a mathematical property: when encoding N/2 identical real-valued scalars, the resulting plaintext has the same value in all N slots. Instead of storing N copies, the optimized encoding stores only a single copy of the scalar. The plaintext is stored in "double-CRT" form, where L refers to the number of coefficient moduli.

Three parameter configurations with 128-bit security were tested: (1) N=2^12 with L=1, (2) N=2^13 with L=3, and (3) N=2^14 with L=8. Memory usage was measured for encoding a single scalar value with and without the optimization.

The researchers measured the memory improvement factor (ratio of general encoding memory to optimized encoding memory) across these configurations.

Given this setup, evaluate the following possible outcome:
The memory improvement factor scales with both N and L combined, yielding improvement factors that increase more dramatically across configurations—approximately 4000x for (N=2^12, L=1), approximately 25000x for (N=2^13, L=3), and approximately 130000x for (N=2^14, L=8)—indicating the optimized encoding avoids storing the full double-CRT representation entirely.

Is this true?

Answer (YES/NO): NO